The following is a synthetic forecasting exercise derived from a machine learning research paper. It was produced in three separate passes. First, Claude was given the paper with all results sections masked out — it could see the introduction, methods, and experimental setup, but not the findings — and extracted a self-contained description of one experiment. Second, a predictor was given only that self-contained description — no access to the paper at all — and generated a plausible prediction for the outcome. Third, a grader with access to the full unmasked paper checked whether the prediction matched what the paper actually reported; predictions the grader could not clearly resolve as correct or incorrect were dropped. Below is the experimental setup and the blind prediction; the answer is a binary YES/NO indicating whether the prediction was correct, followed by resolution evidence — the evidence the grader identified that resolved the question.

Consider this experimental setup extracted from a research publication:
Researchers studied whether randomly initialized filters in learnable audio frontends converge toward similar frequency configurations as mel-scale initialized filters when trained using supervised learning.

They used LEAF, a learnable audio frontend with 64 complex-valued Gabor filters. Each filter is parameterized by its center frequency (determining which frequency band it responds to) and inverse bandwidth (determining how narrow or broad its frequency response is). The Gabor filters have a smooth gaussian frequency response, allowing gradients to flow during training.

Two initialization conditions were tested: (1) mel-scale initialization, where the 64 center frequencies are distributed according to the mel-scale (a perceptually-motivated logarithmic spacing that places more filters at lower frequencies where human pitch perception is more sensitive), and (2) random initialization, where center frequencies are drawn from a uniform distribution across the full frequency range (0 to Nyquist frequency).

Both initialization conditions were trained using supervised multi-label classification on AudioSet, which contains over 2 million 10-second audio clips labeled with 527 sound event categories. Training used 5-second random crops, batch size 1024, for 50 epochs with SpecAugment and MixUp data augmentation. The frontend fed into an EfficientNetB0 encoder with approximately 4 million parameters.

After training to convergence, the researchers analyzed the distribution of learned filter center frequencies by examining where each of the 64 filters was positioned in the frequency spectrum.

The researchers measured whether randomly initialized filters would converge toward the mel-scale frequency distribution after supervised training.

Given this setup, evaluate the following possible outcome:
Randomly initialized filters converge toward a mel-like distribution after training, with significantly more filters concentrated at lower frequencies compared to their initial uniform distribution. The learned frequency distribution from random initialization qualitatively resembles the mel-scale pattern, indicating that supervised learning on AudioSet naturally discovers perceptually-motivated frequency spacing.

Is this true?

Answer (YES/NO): NO